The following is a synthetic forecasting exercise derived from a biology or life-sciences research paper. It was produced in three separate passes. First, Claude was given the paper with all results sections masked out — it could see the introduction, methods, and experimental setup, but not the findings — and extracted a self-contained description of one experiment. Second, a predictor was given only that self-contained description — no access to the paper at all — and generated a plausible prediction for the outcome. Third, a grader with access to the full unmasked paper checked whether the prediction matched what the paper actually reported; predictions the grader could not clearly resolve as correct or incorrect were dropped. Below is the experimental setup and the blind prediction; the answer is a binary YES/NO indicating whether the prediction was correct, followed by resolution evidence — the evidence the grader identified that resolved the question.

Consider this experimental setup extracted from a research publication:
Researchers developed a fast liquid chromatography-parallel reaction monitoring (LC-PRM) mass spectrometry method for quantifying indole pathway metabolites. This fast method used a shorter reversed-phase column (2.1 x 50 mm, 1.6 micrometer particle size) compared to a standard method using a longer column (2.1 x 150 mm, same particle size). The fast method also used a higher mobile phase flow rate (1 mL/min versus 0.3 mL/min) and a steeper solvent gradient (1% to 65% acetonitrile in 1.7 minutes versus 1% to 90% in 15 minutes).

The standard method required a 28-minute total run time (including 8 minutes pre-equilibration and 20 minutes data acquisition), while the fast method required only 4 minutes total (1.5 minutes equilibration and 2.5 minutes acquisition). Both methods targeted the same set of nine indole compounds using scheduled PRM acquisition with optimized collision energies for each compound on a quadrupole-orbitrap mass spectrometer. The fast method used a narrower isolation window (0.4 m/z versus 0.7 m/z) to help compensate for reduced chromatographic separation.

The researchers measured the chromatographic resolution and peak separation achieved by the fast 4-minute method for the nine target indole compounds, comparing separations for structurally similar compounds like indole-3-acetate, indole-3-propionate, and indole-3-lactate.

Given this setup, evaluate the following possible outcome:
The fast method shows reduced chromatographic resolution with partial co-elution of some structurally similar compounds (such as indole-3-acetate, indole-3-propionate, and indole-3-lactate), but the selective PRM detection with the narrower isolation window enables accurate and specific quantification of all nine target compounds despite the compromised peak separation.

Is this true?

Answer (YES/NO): NO